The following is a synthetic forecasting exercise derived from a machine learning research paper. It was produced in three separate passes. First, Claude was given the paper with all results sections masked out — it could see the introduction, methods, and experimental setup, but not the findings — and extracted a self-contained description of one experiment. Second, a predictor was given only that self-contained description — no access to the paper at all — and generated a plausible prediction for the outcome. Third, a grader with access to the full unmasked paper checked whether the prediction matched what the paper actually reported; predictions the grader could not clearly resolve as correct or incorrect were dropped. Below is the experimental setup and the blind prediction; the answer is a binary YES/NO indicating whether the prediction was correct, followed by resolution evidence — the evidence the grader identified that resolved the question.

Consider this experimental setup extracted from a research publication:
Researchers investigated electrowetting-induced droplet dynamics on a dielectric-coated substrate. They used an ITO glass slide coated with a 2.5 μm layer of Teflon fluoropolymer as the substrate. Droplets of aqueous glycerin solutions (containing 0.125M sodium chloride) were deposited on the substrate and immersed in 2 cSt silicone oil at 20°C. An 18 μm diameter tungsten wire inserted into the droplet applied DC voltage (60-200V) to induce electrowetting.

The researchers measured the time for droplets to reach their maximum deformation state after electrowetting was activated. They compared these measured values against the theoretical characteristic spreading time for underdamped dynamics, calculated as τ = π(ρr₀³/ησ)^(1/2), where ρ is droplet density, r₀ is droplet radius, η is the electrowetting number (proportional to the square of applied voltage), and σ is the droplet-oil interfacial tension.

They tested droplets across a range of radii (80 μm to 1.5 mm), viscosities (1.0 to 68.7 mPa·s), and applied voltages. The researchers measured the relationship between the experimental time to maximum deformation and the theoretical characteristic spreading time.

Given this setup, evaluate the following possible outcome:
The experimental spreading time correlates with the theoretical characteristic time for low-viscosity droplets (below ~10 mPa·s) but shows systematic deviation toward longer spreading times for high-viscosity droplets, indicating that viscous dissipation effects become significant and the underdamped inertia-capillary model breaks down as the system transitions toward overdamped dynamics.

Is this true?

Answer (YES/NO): NO